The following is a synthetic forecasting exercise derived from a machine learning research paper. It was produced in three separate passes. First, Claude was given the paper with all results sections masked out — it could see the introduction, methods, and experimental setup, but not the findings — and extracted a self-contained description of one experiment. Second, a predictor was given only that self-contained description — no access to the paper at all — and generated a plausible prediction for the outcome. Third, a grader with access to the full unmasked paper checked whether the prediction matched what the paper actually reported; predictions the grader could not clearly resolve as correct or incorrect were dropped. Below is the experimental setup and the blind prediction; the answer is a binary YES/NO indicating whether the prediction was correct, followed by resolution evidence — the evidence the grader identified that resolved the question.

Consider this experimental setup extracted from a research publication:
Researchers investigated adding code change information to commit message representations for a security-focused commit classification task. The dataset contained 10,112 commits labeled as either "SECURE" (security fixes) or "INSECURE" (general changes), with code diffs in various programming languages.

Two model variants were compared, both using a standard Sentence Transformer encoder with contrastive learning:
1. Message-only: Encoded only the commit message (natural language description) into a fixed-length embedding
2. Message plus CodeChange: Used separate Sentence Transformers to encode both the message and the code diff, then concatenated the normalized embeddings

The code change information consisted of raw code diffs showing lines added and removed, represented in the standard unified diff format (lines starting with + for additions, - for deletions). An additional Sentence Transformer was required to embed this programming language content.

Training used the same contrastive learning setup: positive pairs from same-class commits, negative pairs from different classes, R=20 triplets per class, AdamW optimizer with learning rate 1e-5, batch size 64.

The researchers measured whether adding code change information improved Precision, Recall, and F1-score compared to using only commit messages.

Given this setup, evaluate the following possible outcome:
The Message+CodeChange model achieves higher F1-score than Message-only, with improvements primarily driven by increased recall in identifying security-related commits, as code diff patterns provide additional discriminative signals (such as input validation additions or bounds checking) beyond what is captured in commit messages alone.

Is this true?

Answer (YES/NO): NO